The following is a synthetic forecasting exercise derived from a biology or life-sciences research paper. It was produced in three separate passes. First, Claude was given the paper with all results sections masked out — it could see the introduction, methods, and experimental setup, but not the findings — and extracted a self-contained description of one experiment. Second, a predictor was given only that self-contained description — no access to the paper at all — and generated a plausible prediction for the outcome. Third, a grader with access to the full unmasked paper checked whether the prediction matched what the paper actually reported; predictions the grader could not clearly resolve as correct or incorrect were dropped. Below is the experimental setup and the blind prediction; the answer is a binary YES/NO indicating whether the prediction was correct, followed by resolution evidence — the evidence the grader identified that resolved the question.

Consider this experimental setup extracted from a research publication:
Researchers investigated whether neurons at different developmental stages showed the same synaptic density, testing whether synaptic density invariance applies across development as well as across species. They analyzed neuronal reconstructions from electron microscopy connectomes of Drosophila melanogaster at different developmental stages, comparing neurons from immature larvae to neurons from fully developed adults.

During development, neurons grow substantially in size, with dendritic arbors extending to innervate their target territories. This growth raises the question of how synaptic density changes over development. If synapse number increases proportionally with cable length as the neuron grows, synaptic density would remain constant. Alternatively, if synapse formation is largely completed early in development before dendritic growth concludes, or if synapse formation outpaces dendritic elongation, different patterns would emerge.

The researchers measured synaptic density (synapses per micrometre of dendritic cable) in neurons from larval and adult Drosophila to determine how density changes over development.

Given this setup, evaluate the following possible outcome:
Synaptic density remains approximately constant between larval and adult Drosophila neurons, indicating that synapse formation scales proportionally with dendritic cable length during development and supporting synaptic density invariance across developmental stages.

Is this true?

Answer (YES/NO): YES